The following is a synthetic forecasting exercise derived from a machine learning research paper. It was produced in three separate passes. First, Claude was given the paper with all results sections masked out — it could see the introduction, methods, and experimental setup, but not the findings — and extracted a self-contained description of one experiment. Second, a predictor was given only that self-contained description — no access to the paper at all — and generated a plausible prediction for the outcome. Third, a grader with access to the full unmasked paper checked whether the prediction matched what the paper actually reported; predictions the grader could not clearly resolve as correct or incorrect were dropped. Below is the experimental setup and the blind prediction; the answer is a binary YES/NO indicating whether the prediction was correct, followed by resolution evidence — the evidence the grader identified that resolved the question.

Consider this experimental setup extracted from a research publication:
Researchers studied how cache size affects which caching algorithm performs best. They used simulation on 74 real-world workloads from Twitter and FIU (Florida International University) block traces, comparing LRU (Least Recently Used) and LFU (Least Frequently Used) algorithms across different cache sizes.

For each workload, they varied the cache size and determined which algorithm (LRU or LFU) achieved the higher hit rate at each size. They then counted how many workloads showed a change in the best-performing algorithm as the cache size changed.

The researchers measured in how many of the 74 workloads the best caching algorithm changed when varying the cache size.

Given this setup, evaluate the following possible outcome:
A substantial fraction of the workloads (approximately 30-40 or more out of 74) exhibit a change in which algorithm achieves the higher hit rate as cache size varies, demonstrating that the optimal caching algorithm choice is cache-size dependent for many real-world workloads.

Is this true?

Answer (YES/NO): NO